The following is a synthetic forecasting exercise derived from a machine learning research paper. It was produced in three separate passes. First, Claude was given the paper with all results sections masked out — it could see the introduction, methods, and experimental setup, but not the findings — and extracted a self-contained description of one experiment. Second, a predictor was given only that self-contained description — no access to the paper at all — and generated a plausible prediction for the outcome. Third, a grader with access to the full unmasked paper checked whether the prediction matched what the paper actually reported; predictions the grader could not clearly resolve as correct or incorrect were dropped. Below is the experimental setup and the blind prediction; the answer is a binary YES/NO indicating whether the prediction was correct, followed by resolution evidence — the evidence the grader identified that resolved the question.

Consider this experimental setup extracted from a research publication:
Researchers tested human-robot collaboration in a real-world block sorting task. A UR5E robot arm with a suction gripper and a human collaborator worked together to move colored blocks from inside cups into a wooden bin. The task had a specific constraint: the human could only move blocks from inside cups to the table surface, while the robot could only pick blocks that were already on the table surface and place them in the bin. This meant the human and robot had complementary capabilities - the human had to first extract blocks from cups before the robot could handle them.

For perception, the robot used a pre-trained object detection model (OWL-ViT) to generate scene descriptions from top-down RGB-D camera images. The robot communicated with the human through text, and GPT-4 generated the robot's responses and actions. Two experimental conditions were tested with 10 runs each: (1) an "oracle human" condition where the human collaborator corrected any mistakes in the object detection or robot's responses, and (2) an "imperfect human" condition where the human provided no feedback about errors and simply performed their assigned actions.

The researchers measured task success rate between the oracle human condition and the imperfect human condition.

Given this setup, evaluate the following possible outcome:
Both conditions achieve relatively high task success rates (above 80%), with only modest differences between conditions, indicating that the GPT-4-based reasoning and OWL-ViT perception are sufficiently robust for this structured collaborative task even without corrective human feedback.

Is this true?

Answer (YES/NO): NO